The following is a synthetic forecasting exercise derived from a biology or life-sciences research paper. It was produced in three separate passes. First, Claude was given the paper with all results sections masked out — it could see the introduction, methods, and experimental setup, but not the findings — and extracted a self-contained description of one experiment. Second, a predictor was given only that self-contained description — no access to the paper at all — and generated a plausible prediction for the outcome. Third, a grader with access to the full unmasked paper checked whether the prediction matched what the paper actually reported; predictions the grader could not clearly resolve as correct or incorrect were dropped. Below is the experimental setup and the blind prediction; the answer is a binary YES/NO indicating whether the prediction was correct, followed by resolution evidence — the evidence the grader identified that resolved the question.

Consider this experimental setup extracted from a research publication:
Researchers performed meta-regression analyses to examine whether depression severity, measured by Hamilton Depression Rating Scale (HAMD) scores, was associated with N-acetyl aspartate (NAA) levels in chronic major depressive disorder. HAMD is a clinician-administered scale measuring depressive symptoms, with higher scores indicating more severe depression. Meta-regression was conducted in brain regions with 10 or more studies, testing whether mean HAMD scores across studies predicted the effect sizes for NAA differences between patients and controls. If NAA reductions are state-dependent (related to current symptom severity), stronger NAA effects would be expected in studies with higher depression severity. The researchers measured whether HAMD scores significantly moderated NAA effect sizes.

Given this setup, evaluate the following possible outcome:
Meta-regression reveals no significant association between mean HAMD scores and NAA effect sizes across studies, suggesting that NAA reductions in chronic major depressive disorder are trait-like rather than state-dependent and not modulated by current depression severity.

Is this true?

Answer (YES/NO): YES